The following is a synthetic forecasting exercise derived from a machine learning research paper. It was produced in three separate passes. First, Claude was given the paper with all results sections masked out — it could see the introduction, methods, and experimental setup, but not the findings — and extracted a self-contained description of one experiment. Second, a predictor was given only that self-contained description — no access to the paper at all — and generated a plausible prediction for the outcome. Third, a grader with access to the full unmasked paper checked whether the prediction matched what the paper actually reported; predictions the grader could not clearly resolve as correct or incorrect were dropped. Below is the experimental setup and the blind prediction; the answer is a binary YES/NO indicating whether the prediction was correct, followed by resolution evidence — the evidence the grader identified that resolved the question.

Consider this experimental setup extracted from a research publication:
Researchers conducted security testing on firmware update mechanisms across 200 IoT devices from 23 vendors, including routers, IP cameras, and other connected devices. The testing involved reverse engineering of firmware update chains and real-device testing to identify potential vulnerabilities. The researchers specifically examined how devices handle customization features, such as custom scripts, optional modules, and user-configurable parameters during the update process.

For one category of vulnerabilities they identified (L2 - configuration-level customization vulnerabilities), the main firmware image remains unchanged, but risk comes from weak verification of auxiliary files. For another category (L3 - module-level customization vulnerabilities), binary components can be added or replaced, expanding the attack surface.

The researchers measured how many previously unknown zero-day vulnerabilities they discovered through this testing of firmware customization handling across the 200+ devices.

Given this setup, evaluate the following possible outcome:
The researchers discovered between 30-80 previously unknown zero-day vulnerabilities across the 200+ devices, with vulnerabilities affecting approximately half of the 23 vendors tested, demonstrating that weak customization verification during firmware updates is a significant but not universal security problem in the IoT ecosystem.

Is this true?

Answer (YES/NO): NO